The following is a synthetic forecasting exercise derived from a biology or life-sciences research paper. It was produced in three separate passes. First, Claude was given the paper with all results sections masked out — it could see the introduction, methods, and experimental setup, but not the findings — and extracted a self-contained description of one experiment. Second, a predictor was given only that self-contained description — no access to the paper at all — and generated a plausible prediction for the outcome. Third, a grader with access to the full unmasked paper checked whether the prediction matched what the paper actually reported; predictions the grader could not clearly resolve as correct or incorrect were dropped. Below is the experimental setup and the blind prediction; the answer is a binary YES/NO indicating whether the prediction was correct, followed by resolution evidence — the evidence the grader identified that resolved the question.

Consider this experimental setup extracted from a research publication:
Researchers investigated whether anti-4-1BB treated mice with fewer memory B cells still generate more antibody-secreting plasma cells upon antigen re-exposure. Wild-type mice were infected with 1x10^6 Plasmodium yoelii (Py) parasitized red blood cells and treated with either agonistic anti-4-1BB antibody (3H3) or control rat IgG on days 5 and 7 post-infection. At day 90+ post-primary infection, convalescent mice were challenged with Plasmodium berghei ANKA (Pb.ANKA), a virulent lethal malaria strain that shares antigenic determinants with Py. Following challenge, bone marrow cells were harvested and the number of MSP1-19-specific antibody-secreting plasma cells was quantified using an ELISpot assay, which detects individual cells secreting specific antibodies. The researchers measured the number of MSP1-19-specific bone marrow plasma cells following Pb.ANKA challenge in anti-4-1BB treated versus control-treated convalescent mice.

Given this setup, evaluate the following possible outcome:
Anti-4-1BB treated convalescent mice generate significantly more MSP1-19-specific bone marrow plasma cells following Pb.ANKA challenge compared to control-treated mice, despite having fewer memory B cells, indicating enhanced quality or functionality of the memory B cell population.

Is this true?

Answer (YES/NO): YES